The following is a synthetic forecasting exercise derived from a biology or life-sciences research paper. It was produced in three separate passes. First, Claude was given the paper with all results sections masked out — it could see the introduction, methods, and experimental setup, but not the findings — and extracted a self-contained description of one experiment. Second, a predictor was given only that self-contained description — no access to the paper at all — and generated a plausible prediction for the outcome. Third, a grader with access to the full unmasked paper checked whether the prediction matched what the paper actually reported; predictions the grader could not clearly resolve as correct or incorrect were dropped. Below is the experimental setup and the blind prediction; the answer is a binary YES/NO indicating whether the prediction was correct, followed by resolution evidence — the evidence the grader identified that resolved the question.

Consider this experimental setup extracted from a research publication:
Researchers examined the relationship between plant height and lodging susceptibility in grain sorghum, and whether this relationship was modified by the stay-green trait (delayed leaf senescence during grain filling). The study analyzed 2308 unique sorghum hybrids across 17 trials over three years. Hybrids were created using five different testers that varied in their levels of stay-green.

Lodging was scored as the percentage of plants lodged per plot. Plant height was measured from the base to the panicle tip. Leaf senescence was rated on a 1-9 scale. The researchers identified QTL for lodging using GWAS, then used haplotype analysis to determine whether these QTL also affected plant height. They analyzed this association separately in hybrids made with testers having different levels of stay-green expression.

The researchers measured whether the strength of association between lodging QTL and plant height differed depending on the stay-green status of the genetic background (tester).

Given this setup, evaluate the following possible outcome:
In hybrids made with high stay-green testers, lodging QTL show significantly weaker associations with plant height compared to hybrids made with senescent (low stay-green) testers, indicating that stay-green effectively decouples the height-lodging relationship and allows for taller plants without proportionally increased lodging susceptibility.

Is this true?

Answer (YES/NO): YES